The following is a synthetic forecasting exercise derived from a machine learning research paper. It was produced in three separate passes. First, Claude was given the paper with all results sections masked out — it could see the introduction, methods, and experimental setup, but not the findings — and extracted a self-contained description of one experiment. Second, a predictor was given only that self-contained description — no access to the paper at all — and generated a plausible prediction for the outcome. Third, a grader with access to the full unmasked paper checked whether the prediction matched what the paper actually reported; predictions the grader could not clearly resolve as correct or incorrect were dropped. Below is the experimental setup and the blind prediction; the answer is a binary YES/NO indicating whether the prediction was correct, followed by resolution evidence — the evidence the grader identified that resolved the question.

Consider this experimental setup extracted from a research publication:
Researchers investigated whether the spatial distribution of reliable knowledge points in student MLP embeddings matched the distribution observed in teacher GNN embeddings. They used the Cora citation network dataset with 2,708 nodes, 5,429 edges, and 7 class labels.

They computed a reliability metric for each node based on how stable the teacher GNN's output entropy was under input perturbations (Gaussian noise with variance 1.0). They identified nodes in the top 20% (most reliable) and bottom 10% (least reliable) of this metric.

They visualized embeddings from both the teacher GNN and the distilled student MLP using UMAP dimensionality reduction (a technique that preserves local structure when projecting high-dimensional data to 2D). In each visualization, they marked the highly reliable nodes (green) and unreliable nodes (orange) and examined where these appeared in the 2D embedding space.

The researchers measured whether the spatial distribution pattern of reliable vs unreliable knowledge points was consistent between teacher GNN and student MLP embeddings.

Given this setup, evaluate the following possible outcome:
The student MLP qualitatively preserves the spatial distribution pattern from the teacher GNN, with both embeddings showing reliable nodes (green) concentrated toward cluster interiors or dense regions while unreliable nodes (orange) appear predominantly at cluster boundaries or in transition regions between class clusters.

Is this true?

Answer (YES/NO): YES